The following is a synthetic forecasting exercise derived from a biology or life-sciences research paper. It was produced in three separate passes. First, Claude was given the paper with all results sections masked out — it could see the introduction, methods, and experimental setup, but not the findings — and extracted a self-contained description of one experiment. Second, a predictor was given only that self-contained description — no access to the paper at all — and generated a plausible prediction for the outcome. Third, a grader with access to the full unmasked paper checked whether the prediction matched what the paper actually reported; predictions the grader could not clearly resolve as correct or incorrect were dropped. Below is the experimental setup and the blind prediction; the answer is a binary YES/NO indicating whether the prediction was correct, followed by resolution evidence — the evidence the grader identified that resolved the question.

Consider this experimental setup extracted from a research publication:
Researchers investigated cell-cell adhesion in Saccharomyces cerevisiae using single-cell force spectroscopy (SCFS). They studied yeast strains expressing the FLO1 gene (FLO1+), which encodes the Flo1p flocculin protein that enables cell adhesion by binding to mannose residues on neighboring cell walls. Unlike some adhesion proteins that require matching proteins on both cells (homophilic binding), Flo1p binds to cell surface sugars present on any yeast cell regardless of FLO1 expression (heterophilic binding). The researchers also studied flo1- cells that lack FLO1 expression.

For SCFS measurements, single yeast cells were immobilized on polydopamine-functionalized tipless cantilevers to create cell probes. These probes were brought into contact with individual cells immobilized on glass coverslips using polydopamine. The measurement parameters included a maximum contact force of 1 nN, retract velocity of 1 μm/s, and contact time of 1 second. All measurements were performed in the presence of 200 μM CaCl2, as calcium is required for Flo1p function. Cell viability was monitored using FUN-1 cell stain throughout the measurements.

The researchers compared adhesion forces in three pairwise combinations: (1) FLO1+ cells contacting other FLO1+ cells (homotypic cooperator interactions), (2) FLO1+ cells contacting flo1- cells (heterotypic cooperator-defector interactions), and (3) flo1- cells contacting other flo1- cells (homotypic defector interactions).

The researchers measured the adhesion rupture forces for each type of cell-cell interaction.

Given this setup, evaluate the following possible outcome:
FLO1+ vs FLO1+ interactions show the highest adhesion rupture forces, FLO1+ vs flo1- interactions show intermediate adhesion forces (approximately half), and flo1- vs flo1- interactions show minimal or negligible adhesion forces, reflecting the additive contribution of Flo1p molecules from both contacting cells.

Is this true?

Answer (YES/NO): YES